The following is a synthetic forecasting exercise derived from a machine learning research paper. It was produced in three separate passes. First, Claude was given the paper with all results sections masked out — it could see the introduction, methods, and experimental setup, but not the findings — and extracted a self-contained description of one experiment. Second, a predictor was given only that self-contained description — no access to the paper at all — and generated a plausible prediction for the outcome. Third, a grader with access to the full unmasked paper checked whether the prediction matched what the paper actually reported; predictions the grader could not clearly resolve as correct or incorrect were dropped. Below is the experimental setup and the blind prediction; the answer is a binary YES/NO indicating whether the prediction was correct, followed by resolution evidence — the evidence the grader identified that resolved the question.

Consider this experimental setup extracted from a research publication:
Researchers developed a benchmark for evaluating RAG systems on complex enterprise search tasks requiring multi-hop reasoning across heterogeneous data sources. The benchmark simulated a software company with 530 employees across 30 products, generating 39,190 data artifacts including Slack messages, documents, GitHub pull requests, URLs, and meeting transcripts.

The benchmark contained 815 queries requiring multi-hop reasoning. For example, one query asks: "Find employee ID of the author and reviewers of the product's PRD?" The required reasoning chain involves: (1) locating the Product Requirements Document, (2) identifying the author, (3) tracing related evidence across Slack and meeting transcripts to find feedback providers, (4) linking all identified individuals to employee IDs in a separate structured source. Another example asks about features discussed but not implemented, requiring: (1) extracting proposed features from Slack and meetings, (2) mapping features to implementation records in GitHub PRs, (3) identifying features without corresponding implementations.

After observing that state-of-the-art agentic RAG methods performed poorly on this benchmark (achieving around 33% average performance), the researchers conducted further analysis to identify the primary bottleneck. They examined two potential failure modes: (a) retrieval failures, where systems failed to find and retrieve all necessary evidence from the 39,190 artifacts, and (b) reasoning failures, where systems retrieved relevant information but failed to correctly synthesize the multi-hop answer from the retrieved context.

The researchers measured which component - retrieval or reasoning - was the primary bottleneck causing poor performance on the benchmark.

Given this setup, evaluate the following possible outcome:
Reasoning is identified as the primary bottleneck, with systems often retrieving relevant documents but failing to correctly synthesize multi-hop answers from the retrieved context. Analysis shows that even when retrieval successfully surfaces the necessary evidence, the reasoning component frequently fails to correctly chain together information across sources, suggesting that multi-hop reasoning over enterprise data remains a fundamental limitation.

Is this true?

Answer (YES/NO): NO